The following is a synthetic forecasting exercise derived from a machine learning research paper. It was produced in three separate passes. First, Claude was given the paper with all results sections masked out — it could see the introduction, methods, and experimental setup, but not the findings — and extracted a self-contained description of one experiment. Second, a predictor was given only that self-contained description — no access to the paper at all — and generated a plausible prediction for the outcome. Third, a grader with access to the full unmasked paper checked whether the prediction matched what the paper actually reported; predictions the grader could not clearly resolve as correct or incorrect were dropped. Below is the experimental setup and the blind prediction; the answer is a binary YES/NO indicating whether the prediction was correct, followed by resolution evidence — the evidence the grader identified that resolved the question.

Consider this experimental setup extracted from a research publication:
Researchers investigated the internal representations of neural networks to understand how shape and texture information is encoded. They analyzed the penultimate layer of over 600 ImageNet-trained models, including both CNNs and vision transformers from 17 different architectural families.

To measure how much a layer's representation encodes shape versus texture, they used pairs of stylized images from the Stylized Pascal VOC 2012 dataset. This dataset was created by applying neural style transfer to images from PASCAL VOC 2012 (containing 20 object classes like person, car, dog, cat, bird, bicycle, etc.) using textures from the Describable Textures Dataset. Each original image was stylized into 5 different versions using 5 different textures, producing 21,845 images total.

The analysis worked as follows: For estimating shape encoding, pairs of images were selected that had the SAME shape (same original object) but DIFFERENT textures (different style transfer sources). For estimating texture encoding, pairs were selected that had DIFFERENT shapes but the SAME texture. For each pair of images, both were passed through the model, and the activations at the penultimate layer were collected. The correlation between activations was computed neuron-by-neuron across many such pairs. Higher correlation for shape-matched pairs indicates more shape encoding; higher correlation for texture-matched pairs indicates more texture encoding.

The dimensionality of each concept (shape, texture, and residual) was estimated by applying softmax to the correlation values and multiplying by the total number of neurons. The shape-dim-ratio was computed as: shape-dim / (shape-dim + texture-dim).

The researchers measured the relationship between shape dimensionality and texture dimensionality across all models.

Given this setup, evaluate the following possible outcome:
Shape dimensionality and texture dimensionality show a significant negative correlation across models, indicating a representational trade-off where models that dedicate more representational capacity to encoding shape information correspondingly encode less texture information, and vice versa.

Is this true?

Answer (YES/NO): YES